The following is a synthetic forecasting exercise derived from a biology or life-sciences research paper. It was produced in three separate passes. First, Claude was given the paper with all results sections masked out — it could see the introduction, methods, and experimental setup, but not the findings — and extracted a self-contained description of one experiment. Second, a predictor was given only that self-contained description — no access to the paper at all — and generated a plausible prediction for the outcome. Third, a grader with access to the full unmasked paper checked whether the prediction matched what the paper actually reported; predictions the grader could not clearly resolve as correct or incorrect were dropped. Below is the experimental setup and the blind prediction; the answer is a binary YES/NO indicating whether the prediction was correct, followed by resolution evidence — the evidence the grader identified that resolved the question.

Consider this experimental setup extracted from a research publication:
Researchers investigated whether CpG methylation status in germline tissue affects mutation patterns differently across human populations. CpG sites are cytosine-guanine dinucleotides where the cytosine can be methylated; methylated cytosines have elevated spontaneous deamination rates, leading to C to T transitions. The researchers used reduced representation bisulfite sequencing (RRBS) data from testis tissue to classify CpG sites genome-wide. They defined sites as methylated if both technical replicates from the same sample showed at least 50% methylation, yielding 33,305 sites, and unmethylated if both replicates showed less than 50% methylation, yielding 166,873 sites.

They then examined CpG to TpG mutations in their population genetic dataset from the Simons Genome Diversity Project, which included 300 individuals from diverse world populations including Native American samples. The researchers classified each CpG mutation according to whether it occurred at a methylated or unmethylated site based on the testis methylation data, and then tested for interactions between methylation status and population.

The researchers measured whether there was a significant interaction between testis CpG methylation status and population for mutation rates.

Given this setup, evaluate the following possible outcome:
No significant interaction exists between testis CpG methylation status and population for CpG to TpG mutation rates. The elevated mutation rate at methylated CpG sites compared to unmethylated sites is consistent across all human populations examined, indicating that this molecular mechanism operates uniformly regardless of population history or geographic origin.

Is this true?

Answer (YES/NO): NO